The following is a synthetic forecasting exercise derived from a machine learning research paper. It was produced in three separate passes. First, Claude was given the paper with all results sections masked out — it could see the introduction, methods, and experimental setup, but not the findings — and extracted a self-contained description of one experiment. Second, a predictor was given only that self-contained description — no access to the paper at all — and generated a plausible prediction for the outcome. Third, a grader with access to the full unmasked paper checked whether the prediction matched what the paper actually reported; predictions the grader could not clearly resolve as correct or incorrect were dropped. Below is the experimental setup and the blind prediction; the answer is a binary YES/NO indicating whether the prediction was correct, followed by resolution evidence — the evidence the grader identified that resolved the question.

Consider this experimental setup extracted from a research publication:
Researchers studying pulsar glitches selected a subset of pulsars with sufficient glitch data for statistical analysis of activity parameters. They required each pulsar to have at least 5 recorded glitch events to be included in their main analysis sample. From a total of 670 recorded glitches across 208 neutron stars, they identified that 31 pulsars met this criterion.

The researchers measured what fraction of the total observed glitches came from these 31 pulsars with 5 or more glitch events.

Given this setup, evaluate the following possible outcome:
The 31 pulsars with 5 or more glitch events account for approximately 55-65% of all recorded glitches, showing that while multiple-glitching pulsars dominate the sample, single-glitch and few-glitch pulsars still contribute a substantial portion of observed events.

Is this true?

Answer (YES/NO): NO